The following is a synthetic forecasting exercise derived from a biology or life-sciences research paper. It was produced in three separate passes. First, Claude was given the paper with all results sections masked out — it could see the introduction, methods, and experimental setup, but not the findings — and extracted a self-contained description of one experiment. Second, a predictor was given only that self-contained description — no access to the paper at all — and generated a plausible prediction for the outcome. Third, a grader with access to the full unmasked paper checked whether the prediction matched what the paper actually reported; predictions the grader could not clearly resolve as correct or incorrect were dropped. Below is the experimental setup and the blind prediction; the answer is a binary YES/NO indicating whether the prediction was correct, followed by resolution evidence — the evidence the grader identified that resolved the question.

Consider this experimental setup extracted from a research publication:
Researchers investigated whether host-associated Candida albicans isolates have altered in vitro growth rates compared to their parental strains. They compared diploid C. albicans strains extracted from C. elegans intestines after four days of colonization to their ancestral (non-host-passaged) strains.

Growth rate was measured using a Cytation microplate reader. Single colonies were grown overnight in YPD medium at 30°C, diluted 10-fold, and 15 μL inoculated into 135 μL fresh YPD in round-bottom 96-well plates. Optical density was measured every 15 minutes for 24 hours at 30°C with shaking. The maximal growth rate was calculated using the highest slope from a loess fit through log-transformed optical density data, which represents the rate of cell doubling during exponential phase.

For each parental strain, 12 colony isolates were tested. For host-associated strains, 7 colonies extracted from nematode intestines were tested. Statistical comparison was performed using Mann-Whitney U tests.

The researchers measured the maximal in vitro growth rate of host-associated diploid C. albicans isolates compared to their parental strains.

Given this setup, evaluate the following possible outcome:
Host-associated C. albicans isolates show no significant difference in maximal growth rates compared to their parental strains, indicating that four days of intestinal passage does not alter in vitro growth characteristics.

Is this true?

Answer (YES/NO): NO